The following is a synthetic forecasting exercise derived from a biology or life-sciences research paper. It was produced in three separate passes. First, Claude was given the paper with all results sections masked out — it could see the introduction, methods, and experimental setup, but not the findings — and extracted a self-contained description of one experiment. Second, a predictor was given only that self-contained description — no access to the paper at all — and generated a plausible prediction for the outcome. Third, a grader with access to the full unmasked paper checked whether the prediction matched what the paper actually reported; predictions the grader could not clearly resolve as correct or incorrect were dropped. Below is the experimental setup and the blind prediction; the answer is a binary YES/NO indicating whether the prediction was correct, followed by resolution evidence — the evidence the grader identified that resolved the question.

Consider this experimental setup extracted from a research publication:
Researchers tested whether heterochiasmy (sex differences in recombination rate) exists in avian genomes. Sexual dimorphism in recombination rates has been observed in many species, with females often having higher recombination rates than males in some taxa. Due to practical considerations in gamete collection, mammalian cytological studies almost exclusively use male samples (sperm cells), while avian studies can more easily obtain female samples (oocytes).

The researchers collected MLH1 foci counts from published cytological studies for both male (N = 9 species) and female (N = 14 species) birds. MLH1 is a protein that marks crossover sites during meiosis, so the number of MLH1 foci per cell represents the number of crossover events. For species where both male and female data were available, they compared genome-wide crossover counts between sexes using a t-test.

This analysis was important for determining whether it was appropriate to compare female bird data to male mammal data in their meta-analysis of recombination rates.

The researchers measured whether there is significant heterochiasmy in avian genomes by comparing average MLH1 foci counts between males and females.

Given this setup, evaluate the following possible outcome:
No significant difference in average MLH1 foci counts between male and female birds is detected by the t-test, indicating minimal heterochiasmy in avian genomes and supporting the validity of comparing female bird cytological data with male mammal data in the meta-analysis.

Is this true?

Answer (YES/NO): YES